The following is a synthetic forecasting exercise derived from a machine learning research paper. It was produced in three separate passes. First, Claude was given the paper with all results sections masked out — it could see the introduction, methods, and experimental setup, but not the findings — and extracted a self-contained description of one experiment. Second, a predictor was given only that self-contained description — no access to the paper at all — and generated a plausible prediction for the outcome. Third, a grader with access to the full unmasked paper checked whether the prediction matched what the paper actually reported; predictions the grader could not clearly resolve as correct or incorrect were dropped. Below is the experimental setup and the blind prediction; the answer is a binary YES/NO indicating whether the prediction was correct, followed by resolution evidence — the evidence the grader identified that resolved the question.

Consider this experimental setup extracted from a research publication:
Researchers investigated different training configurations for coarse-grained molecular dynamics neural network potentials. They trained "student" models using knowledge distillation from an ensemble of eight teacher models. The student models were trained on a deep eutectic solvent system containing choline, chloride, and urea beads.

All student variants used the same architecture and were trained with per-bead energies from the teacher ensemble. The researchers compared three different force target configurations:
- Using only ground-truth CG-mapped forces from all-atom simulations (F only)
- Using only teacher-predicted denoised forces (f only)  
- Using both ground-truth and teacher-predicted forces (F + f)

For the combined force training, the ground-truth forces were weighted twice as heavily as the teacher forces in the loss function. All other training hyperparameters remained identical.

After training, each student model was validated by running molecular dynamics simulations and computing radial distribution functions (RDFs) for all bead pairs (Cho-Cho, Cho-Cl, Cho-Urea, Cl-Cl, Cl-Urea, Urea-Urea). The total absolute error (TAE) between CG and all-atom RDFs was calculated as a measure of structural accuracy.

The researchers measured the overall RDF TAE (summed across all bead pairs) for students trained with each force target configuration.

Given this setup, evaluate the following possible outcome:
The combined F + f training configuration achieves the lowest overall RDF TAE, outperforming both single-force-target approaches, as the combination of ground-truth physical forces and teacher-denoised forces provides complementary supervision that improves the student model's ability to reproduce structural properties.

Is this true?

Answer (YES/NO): NO